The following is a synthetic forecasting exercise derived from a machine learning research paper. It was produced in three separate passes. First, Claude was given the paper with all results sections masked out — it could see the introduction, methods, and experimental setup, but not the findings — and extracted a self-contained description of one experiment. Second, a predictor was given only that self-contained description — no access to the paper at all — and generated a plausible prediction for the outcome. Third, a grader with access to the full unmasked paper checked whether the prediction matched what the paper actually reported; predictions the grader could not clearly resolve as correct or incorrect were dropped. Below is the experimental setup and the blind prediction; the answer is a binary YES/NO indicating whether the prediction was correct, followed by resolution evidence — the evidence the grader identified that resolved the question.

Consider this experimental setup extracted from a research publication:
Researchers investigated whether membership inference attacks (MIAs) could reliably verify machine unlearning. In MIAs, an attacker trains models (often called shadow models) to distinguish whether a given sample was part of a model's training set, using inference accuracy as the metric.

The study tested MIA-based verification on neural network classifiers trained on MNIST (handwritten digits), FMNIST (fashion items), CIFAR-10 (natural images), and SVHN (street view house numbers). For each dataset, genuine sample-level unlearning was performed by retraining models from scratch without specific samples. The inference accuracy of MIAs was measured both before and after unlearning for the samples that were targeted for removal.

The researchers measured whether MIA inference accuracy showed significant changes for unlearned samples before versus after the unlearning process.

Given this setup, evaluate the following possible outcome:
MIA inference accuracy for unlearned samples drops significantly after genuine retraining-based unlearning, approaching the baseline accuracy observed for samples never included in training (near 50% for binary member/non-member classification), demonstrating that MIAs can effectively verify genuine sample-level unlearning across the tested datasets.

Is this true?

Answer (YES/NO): NO